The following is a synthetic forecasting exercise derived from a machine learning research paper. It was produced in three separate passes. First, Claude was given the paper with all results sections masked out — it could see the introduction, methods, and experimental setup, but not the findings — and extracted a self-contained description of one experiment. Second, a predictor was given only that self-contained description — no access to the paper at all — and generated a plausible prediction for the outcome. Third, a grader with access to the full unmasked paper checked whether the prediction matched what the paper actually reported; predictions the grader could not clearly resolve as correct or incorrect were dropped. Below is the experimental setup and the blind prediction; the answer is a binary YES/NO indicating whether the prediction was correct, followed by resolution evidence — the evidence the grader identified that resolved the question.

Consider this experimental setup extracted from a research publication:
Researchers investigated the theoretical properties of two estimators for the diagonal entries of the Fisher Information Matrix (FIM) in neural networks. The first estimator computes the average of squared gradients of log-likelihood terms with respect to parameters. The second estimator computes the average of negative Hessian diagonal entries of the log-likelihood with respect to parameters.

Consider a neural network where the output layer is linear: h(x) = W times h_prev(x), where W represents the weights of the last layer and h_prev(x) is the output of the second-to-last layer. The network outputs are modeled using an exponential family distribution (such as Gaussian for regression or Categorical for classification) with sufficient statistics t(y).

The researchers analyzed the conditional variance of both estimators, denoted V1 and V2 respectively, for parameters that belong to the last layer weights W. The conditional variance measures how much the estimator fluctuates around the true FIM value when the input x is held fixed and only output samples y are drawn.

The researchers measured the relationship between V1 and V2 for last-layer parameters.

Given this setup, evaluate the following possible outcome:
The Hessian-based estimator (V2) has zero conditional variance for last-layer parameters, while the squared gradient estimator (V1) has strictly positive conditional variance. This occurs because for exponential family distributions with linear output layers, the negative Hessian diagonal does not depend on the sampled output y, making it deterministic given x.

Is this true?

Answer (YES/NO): YES